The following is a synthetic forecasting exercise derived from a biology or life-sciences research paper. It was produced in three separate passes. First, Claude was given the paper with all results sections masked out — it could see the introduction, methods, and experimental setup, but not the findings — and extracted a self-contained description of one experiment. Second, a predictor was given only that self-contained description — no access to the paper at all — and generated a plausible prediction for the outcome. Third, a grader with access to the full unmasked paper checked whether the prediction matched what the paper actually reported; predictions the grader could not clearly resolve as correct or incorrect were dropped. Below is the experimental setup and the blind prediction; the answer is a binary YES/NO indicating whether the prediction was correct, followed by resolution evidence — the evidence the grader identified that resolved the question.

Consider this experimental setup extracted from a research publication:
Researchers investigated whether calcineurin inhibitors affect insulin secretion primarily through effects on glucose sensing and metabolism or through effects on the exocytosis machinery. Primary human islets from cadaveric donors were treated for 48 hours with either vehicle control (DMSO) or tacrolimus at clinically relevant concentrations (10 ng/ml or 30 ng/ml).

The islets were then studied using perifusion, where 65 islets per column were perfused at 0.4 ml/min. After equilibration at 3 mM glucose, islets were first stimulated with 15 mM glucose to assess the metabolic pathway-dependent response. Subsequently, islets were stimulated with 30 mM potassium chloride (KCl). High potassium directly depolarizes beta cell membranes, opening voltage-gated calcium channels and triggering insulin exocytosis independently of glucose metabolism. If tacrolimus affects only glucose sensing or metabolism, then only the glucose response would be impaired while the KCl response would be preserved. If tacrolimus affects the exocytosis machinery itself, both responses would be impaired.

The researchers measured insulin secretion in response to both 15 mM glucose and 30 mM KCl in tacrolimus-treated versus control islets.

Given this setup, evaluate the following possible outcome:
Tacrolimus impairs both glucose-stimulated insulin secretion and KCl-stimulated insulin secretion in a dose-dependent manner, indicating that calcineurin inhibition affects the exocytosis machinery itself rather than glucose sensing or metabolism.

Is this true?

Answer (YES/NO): YES